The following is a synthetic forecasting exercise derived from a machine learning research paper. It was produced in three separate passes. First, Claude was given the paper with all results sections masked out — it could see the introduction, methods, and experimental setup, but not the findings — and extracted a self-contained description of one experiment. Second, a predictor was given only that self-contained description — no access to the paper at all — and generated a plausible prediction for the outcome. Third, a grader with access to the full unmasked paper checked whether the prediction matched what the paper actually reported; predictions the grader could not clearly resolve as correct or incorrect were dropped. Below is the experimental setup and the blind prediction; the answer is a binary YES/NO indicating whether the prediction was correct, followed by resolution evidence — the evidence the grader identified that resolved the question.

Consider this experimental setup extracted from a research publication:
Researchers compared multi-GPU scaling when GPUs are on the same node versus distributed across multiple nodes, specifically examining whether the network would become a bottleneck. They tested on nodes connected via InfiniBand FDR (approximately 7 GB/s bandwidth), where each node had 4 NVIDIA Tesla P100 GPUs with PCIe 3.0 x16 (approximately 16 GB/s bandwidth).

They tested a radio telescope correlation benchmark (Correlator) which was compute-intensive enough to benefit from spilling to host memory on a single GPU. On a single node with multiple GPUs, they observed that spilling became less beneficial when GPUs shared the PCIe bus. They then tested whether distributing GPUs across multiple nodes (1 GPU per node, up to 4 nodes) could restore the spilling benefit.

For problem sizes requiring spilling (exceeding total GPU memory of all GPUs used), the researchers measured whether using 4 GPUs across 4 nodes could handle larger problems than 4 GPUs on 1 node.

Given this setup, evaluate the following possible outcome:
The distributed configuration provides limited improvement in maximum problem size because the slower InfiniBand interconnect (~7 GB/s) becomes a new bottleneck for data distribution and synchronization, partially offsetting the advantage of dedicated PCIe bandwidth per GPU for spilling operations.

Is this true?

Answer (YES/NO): NO